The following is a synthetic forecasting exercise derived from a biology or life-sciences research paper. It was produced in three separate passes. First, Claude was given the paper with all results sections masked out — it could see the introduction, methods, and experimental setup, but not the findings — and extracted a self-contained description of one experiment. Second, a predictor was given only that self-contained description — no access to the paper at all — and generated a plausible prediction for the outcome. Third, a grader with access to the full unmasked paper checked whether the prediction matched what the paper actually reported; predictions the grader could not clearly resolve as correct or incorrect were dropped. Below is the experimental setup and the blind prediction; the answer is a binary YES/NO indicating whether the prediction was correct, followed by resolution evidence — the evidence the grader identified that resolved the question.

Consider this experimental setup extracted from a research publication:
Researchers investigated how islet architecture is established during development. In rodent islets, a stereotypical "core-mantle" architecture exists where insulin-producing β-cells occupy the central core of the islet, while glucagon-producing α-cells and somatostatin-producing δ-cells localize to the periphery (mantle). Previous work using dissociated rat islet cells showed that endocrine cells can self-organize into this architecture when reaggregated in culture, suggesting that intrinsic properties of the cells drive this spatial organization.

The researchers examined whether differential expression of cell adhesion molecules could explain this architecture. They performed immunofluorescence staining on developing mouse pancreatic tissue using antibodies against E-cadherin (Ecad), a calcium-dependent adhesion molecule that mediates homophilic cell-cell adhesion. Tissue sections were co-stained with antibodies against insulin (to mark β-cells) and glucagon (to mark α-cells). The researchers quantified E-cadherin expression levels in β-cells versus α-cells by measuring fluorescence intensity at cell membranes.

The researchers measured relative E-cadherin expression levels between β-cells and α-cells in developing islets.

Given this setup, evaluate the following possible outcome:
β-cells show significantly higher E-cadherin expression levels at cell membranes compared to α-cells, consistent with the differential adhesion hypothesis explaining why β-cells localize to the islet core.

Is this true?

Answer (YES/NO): YES